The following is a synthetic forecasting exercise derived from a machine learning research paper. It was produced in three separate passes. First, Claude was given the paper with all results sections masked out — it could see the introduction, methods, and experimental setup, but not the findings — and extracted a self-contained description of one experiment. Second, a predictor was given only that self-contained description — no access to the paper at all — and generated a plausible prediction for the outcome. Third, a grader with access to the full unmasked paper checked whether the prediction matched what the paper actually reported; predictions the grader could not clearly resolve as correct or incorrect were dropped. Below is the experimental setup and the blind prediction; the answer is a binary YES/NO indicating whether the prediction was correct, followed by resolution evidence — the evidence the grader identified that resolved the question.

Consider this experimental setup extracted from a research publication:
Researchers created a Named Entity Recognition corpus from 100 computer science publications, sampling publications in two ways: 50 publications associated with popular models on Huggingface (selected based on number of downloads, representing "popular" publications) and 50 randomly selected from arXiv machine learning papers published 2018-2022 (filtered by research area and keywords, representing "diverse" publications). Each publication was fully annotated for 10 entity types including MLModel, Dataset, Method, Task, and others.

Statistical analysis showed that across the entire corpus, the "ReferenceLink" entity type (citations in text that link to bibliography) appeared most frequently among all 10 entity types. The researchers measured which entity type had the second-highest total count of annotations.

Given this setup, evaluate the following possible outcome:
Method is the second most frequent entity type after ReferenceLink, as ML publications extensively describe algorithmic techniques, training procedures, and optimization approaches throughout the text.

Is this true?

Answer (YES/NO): NO